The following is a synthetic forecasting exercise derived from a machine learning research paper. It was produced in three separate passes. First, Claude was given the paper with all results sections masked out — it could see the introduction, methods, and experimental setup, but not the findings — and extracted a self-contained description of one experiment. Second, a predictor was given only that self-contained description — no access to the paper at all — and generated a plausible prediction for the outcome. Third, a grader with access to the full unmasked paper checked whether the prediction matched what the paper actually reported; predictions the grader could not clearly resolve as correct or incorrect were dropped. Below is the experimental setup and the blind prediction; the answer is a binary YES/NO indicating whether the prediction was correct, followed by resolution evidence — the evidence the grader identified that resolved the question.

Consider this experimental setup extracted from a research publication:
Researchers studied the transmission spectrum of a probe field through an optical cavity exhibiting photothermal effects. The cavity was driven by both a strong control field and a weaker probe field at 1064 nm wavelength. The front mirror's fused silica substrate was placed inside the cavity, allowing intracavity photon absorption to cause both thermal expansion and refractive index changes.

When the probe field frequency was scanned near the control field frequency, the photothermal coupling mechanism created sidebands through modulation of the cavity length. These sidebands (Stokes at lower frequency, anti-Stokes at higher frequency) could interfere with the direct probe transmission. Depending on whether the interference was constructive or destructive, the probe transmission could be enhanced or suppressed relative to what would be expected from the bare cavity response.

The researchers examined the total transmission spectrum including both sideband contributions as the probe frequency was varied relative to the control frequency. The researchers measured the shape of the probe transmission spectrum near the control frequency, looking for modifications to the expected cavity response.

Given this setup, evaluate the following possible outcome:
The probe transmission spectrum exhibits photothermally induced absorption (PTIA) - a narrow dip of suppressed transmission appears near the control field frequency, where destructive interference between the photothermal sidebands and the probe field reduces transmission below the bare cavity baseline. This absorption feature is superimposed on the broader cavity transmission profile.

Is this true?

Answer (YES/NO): NO